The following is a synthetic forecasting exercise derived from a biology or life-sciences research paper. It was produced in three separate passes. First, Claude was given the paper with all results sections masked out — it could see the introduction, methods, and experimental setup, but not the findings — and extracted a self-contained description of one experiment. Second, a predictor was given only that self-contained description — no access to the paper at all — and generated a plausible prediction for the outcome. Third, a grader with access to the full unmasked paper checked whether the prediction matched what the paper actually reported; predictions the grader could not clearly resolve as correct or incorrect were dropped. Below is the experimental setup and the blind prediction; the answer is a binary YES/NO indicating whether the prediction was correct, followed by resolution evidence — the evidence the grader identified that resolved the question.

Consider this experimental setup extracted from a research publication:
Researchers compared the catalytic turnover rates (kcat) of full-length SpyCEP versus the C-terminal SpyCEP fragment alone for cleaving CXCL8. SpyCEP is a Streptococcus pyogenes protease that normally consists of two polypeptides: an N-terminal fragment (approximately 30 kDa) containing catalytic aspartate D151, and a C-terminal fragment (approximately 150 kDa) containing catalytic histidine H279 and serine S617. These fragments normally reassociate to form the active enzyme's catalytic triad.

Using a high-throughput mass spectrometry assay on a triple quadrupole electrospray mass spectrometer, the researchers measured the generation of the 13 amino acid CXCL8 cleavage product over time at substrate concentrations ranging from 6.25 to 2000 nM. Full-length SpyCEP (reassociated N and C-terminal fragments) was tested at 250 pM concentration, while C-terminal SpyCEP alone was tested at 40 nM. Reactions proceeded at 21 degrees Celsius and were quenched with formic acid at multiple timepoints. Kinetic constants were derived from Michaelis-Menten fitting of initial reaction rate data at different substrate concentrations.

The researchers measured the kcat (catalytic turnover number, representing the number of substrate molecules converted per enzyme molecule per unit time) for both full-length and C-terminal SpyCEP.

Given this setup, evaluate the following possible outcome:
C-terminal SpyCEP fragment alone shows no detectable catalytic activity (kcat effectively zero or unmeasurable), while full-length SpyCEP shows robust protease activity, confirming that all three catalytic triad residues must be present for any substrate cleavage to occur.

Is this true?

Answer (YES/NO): NO